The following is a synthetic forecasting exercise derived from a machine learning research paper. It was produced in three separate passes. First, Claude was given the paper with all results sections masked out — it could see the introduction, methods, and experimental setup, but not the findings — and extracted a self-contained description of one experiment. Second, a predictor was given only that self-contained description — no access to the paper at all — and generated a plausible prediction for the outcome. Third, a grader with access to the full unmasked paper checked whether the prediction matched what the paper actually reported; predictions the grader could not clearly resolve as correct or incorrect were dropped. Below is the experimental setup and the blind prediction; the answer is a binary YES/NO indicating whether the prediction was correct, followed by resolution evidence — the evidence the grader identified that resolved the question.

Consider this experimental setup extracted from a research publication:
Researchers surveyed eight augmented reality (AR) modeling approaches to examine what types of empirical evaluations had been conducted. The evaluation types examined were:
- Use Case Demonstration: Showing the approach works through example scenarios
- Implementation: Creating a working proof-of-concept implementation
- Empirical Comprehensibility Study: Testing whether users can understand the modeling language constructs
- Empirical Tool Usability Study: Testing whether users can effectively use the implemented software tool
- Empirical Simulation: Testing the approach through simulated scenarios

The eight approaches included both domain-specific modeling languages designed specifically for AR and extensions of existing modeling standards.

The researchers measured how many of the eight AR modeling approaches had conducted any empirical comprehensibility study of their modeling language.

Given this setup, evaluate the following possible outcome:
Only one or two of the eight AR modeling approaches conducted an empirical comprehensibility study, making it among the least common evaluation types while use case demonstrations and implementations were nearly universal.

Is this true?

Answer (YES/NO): NO